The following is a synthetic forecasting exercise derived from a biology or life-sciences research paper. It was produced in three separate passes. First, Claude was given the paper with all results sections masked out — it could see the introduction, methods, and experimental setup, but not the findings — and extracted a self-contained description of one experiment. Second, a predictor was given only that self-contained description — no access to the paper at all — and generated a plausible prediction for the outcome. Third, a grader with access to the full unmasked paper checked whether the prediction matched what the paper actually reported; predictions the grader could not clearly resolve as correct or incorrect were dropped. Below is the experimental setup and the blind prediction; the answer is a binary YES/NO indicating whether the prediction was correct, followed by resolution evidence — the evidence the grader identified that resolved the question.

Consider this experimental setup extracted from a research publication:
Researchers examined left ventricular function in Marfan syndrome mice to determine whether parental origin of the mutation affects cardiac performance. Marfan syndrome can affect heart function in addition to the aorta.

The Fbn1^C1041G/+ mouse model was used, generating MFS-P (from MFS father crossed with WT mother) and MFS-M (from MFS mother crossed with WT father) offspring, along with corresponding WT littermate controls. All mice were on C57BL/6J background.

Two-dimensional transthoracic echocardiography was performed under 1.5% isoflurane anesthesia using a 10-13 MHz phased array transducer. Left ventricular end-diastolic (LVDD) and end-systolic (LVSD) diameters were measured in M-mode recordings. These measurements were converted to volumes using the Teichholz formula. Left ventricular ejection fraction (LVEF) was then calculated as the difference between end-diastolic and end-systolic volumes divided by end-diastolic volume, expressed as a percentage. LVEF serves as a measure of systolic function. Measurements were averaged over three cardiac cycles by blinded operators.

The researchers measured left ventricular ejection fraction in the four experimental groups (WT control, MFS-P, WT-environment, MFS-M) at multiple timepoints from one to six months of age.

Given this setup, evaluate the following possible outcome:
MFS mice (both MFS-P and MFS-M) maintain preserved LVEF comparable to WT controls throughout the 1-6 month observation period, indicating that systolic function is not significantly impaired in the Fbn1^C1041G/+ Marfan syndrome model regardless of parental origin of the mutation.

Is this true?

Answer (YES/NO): NO